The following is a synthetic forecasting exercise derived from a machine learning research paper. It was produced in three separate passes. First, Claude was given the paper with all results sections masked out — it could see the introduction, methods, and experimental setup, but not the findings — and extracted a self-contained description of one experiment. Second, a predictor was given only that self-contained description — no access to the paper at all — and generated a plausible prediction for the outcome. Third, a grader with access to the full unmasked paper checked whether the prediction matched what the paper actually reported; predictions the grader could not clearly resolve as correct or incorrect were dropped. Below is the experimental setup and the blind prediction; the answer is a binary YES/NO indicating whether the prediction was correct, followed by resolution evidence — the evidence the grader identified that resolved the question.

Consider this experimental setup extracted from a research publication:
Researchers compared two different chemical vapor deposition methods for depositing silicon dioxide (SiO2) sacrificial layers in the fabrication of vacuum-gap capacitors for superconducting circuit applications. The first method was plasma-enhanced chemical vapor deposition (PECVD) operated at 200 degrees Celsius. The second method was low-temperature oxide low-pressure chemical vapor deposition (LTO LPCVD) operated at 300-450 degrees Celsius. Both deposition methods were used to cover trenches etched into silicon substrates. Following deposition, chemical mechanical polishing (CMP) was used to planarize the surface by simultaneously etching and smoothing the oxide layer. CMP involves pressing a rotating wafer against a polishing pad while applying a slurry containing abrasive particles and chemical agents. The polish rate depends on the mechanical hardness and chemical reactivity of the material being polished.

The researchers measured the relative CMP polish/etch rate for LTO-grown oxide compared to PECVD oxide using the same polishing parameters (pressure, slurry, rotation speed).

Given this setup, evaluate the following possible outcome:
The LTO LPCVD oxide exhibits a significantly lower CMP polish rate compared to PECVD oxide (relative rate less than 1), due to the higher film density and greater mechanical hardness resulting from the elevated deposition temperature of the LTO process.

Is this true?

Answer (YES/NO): YES